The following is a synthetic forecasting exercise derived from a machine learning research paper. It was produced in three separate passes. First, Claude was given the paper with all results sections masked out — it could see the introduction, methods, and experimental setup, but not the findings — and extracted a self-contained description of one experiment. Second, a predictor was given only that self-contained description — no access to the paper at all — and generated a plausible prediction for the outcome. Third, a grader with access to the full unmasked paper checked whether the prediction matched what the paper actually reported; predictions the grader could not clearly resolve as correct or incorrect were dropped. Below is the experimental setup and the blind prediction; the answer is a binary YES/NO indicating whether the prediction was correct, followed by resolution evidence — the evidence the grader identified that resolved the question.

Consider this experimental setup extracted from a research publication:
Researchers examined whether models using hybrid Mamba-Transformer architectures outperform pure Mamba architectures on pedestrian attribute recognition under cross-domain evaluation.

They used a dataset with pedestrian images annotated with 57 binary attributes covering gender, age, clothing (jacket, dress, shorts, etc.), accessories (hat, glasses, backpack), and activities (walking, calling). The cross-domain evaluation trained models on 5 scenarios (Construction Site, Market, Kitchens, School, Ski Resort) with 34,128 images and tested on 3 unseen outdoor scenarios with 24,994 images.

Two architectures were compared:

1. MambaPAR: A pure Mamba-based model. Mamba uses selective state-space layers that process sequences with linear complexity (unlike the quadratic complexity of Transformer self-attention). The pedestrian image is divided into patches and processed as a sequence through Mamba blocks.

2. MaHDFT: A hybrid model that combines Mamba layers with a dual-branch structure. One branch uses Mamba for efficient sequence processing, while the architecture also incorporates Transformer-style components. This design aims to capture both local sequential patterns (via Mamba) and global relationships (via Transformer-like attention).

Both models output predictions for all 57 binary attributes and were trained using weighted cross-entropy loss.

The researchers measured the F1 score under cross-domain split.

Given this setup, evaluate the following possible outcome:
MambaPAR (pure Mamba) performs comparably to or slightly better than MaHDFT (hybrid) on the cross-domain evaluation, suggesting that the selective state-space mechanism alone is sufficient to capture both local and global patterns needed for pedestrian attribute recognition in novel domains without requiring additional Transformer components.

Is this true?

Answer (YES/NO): NO